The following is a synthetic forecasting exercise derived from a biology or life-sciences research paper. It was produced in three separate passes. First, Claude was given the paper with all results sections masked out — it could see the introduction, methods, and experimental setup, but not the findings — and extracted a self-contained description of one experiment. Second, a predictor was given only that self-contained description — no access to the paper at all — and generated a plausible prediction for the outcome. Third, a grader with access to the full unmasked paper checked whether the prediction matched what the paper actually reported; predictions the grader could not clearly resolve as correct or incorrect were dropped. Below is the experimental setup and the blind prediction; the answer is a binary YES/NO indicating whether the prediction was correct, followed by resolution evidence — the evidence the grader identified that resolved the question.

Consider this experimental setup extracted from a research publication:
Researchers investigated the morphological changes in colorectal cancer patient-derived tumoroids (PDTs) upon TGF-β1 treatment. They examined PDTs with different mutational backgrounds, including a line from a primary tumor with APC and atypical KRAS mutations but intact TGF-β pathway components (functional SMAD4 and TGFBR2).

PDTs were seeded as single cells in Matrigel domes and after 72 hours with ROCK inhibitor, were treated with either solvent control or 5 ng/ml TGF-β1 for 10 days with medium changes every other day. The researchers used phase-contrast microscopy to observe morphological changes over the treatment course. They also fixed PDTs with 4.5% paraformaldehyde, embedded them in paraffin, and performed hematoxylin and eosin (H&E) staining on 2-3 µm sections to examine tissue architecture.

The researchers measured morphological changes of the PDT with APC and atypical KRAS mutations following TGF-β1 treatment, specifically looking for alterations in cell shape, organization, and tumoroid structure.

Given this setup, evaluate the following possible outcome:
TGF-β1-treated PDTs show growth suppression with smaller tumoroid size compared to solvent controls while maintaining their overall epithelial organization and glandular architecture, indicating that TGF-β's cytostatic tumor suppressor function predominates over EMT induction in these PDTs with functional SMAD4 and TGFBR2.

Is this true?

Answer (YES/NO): NO